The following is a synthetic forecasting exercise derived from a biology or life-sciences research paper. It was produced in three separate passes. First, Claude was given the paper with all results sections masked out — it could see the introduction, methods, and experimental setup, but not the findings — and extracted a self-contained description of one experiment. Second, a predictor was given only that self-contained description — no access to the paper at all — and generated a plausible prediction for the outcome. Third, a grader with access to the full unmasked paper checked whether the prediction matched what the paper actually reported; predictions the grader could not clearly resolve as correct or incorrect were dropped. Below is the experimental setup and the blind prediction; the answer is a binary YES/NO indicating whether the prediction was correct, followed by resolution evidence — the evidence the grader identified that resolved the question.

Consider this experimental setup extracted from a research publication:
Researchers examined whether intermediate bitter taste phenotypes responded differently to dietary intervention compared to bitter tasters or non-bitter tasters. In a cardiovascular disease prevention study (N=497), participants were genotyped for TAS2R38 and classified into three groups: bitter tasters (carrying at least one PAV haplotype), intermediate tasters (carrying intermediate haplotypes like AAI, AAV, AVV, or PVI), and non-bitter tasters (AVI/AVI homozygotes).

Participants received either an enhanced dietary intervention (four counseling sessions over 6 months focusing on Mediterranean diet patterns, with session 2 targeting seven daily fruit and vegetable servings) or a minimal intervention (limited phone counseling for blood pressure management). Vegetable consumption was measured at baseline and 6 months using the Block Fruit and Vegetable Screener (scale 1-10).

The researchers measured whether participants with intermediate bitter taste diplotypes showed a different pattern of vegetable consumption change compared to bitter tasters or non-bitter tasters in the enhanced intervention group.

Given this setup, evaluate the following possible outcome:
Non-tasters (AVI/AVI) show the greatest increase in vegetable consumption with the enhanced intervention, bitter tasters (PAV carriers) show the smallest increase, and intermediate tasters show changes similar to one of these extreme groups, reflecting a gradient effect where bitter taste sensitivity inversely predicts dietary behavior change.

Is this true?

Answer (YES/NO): NO